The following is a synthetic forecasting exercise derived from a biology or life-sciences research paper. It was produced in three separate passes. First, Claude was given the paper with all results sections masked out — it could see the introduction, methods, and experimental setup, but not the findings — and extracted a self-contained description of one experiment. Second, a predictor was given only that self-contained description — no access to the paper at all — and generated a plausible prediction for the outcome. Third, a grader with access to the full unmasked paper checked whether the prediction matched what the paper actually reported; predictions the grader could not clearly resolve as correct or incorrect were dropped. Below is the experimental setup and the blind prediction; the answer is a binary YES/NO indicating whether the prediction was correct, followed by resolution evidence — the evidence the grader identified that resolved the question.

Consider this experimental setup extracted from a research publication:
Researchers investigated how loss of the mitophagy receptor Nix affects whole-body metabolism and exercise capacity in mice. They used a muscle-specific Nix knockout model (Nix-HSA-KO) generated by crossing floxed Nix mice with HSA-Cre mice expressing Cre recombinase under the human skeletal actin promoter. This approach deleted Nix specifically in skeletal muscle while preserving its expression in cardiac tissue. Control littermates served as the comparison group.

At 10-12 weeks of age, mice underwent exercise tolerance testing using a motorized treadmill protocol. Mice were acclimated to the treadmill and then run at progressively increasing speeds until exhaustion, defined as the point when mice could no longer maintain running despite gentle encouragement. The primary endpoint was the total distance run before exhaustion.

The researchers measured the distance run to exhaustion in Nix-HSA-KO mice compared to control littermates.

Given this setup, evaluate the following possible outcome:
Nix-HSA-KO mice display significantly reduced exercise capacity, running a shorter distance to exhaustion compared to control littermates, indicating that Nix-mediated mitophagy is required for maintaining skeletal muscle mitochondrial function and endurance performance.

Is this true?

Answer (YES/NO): YES